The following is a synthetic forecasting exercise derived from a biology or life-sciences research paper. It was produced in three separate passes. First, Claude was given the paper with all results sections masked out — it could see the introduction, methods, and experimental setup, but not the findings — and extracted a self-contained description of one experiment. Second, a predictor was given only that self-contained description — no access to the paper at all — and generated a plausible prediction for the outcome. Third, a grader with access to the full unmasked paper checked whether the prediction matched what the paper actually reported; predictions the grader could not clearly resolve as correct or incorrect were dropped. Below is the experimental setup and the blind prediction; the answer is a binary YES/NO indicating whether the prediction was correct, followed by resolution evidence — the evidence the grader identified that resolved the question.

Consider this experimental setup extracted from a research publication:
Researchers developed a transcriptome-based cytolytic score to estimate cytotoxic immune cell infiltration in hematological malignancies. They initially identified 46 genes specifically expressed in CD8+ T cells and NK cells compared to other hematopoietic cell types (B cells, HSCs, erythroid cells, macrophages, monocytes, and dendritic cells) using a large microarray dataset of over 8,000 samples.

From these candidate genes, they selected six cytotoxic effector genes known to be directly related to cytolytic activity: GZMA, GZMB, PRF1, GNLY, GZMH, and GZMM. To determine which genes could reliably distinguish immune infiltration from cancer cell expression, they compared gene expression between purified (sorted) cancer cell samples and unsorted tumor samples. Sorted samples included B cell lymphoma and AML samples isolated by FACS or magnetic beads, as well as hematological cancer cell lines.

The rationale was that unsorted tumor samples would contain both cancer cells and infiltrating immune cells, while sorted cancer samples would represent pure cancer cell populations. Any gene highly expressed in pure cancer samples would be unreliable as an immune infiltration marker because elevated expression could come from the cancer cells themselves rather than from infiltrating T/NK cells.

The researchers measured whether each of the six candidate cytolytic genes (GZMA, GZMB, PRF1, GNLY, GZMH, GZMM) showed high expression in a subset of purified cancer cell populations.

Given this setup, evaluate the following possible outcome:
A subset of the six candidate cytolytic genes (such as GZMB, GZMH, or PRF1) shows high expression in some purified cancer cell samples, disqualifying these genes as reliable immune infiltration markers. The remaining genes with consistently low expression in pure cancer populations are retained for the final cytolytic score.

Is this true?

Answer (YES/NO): YES